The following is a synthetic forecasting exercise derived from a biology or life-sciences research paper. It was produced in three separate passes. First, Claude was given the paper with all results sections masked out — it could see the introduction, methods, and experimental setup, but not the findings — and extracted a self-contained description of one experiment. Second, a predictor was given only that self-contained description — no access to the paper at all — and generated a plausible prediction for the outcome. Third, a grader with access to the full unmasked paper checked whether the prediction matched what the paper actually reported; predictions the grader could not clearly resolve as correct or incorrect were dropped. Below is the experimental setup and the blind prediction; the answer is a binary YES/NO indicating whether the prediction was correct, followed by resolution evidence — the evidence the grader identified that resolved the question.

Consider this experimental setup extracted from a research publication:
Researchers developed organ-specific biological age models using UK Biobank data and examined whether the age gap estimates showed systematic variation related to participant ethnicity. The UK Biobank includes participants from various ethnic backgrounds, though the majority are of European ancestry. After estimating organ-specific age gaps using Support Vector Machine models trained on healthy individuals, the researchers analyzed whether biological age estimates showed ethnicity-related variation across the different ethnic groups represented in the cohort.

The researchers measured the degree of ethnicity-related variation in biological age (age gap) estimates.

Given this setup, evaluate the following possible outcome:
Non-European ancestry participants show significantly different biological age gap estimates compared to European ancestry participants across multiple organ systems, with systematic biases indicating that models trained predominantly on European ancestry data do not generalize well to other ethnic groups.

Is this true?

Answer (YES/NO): NO